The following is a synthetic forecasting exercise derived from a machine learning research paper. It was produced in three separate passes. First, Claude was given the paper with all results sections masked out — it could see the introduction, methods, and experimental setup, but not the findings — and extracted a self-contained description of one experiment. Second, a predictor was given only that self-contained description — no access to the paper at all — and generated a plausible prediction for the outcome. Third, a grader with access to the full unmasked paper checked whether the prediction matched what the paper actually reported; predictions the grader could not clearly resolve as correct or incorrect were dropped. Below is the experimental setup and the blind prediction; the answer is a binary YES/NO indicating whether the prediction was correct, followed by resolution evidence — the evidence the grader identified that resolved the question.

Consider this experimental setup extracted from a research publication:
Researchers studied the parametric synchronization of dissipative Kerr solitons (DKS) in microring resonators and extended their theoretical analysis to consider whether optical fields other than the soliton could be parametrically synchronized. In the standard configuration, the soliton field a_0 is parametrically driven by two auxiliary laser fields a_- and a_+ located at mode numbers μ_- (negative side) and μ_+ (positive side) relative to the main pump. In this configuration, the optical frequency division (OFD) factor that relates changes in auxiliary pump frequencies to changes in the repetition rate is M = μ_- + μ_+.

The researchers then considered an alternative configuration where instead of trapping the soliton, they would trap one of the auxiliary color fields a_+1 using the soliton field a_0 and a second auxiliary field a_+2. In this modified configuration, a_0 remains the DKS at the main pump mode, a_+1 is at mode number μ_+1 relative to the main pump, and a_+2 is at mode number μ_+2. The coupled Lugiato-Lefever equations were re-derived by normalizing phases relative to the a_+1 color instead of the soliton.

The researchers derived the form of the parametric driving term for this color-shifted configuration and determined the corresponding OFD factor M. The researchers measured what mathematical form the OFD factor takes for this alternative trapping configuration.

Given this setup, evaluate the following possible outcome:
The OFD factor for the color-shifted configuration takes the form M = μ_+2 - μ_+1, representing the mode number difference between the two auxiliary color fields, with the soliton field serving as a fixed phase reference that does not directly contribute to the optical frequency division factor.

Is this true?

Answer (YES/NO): NO